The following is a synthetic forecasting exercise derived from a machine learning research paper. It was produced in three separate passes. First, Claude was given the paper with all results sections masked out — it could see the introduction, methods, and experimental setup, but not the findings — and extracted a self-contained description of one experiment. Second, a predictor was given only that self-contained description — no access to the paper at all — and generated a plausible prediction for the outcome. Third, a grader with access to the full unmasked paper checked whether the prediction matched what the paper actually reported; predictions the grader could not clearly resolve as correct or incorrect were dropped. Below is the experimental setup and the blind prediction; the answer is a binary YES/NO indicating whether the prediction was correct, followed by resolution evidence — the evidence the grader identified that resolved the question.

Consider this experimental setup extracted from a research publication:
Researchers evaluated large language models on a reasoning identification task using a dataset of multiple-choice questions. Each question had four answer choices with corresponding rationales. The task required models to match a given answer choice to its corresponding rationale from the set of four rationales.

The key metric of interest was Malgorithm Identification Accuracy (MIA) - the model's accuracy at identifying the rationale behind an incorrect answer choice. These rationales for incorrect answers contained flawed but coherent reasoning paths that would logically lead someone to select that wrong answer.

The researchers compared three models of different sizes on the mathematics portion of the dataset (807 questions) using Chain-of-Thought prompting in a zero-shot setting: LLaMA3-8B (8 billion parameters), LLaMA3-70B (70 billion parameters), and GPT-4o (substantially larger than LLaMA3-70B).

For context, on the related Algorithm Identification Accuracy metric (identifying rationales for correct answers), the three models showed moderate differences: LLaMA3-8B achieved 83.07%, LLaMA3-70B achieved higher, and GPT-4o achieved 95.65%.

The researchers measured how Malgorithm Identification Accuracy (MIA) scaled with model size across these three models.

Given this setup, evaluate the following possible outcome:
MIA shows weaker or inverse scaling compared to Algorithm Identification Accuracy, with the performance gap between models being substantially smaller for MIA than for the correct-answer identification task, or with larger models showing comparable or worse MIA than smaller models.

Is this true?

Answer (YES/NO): NO